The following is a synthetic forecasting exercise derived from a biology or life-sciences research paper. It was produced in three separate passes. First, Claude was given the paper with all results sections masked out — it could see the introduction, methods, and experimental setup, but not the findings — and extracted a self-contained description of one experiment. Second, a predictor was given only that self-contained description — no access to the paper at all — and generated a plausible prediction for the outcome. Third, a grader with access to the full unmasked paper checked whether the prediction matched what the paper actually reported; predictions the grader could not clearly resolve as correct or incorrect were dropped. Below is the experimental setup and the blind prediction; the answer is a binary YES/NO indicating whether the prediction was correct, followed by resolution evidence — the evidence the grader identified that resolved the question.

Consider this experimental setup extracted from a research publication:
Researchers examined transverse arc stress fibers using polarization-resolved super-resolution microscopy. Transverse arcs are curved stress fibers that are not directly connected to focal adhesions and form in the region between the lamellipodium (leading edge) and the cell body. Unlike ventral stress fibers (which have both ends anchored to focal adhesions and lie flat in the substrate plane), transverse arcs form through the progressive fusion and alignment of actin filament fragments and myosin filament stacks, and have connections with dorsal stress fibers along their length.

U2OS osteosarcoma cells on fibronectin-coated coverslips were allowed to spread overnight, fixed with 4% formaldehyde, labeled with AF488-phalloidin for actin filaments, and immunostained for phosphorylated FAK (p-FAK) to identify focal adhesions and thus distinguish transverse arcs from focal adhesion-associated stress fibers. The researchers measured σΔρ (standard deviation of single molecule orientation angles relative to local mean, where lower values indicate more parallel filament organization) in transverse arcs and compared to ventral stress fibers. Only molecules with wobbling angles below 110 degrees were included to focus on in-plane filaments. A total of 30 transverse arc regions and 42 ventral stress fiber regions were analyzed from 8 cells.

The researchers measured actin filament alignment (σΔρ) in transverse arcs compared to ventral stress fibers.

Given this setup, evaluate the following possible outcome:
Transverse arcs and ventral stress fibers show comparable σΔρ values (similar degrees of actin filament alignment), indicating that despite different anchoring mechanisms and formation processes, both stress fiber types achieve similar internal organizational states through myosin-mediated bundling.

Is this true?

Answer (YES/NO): NO